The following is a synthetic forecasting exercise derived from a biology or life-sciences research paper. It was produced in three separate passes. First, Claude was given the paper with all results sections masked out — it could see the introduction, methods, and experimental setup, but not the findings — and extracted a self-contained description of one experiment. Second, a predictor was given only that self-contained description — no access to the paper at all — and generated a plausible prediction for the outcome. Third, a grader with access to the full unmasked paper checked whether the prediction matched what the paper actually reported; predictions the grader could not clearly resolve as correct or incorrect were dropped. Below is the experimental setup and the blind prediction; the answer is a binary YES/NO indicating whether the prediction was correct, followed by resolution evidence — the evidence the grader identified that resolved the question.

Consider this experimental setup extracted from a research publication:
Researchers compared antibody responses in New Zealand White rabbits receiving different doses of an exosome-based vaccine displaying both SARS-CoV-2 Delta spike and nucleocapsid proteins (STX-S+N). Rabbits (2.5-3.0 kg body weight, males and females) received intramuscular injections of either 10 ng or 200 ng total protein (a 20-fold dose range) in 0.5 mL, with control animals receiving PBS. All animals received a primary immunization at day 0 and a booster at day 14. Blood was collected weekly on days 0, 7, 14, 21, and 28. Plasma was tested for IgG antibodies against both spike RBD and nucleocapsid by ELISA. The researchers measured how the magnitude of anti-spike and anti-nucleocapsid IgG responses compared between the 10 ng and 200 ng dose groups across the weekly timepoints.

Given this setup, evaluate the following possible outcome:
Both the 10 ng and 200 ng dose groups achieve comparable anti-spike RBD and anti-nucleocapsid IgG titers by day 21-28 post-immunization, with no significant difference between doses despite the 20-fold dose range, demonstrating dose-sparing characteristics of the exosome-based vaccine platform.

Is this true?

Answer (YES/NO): YES